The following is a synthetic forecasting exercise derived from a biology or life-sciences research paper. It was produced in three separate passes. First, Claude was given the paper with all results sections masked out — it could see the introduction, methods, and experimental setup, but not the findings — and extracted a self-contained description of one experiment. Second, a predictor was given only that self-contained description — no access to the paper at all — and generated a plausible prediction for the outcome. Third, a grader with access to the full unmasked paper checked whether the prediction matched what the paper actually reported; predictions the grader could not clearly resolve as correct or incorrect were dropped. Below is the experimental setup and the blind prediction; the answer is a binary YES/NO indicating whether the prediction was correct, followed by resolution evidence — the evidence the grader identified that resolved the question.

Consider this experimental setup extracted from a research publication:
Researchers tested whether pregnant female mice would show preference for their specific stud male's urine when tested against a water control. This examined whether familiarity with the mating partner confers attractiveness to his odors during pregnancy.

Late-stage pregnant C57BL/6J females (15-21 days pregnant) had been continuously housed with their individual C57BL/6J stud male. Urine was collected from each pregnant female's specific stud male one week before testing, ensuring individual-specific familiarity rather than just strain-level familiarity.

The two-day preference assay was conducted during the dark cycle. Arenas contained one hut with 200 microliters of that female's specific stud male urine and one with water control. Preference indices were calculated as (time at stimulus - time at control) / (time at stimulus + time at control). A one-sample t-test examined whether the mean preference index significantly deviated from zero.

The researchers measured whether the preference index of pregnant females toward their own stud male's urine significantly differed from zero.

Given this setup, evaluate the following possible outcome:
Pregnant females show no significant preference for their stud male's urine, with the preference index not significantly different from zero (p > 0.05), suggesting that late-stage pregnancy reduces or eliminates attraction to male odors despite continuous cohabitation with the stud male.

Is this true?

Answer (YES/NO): YES